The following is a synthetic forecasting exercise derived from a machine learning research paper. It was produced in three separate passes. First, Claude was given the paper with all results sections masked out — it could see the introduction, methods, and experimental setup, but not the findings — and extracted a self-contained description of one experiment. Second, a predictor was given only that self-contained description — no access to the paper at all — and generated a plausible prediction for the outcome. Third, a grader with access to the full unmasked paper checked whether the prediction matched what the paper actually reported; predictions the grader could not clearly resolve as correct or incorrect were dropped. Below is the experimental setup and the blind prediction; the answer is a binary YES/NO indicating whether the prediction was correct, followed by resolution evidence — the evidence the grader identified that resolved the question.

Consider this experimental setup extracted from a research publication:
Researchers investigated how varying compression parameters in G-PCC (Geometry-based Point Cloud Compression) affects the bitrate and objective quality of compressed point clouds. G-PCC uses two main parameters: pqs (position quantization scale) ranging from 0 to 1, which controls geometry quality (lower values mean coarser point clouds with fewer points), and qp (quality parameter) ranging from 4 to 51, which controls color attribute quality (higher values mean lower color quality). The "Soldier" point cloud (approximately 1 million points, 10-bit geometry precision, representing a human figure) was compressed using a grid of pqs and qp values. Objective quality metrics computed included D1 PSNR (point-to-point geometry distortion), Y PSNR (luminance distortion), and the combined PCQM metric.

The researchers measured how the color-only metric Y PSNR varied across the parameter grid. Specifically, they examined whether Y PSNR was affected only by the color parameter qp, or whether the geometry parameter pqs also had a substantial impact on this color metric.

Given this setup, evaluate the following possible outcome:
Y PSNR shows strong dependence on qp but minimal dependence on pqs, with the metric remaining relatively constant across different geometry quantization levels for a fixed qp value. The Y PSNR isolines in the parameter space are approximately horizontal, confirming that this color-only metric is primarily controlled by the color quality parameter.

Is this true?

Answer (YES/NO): NO